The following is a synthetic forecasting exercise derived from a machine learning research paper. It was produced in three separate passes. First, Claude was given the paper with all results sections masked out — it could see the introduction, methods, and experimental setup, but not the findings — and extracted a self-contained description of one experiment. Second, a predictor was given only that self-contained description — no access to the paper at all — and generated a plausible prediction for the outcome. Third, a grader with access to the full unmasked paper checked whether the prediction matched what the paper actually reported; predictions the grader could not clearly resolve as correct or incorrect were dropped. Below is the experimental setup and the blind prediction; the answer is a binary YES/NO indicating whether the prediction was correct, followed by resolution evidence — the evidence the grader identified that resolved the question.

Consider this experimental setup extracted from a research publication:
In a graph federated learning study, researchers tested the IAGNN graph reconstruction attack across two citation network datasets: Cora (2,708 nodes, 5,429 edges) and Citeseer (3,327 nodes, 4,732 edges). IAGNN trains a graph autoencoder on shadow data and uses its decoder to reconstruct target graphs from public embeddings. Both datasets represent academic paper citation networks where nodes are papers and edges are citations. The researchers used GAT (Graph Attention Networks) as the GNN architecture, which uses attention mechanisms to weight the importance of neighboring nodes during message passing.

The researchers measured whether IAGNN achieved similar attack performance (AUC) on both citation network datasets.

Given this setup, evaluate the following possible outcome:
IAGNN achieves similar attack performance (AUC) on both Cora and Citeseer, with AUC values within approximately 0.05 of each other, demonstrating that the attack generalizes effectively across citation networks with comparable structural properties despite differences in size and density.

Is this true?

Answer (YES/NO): YES